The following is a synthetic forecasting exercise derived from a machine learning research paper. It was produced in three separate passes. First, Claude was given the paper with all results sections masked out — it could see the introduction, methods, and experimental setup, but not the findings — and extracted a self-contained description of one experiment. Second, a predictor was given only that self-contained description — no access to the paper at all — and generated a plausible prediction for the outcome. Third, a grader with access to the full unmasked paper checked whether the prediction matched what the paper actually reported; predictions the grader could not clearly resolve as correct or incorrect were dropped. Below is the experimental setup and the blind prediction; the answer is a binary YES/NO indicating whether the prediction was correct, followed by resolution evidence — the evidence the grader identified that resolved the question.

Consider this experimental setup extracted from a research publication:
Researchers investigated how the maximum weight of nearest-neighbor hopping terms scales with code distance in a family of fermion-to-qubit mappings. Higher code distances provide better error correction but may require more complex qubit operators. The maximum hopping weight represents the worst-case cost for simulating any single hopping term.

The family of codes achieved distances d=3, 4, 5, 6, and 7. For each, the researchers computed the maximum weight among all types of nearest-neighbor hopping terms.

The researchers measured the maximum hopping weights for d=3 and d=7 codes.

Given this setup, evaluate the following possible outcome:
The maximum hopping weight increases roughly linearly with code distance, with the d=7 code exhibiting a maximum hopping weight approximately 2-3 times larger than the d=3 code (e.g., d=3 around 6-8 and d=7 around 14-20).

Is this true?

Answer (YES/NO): NO